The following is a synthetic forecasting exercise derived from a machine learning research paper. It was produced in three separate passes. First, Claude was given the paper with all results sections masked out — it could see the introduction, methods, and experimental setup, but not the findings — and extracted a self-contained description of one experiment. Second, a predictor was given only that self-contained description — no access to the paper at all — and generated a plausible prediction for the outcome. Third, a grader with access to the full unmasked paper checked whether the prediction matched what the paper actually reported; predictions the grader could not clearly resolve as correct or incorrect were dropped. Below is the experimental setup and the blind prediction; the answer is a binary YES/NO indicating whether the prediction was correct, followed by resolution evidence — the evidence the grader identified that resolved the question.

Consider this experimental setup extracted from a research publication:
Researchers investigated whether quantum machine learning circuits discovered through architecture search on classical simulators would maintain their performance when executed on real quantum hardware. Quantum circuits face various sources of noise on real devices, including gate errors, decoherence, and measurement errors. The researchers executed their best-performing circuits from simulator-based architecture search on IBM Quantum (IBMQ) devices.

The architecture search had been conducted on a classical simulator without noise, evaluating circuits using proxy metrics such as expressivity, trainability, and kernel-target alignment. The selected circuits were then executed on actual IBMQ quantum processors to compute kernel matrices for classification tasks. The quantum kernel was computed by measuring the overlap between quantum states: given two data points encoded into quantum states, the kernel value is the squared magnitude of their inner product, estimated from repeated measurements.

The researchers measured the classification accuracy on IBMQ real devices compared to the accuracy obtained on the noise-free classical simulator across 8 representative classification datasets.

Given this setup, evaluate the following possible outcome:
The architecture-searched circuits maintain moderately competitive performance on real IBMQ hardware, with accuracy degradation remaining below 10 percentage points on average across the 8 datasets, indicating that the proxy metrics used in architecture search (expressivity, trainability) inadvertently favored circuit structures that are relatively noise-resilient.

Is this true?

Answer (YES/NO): NO